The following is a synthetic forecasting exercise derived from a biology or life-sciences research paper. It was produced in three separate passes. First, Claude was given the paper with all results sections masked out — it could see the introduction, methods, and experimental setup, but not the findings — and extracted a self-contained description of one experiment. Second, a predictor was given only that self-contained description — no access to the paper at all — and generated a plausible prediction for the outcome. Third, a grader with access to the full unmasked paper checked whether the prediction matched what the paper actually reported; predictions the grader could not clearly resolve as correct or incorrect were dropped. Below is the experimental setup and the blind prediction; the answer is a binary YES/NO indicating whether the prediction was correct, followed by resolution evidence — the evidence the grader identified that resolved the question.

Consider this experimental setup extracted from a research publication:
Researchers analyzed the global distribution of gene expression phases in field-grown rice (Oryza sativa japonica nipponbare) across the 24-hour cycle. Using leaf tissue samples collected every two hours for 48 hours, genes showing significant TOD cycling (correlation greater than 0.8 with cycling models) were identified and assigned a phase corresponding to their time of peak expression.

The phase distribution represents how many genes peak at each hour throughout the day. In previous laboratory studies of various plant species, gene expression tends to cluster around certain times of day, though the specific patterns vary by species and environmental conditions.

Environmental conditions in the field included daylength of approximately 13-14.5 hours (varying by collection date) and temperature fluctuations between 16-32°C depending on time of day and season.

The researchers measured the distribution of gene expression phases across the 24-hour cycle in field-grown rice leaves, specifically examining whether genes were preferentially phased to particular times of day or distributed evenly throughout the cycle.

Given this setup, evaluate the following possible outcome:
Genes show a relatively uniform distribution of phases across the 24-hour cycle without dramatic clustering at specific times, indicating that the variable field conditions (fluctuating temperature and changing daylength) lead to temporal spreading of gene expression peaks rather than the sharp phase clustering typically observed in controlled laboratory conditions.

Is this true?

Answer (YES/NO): NO